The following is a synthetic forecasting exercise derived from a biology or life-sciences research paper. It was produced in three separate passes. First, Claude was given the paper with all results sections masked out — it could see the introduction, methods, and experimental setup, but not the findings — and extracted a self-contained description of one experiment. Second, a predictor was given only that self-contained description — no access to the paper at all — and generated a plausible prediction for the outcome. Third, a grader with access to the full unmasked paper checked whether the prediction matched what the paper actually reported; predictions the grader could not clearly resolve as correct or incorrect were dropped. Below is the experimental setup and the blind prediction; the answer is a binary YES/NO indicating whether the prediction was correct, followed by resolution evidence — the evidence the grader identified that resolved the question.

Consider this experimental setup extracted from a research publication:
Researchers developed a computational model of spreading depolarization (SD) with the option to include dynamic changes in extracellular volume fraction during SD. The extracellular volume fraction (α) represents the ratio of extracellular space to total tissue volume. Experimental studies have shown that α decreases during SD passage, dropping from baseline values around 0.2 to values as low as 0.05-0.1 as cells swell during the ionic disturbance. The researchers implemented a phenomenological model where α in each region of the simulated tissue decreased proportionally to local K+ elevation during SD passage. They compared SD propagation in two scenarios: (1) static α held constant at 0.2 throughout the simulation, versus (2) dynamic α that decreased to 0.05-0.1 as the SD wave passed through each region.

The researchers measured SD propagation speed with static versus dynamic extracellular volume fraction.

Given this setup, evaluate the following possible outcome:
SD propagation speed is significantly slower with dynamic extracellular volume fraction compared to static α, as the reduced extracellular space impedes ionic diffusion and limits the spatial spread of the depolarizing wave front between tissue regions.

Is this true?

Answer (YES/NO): NO